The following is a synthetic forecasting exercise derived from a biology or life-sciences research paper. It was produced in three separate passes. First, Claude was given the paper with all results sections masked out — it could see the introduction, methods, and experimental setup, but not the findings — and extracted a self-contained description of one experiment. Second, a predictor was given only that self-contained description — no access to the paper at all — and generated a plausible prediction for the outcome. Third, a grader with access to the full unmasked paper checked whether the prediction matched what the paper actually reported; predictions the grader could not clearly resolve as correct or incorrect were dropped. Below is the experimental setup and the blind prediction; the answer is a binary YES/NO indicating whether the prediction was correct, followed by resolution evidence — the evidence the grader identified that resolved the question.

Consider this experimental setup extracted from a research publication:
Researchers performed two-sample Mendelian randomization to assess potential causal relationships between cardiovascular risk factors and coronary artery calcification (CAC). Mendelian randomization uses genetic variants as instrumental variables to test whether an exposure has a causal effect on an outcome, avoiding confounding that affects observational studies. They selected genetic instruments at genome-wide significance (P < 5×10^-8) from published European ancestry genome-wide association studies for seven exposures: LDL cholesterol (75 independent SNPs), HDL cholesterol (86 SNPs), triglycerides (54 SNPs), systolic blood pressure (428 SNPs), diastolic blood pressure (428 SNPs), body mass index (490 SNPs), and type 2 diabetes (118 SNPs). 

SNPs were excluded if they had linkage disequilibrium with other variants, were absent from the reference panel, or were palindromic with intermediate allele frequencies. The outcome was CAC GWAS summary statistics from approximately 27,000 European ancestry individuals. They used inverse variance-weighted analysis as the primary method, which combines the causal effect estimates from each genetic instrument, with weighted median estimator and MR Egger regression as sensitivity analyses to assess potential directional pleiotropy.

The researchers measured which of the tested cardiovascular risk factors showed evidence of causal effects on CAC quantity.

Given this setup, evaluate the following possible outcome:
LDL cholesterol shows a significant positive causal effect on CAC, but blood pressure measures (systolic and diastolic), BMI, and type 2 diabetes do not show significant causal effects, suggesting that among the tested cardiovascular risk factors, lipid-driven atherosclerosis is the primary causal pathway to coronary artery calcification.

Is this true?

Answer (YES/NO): NO